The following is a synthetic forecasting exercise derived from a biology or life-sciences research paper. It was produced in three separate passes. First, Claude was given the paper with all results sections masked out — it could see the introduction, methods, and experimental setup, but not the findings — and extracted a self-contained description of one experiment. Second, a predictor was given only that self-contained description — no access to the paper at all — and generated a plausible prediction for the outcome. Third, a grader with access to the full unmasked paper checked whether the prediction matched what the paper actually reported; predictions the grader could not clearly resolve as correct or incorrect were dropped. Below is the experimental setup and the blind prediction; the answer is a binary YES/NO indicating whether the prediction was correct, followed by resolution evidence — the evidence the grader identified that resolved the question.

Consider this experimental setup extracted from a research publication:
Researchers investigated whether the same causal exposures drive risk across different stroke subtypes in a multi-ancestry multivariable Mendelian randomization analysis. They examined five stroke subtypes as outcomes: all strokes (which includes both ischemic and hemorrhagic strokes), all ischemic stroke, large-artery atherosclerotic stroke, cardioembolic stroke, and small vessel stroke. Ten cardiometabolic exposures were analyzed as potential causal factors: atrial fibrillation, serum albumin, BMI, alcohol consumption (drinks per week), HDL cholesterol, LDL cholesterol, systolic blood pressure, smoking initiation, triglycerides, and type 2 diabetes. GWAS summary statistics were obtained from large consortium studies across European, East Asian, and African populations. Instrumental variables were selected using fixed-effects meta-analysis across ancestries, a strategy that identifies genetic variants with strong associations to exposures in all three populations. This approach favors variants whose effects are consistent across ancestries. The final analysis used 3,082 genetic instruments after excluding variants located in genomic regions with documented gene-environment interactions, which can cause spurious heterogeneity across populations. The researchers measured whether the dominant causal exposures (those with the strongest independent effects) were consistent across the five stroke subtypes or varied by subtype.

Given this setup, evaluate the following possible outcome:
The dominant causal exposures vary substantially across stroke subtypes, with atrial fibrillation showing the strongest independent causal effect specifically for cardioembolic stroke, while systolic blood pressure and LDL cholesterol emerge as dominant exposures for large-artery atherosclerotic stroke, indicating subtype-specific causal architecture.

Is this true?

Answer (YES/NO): YES